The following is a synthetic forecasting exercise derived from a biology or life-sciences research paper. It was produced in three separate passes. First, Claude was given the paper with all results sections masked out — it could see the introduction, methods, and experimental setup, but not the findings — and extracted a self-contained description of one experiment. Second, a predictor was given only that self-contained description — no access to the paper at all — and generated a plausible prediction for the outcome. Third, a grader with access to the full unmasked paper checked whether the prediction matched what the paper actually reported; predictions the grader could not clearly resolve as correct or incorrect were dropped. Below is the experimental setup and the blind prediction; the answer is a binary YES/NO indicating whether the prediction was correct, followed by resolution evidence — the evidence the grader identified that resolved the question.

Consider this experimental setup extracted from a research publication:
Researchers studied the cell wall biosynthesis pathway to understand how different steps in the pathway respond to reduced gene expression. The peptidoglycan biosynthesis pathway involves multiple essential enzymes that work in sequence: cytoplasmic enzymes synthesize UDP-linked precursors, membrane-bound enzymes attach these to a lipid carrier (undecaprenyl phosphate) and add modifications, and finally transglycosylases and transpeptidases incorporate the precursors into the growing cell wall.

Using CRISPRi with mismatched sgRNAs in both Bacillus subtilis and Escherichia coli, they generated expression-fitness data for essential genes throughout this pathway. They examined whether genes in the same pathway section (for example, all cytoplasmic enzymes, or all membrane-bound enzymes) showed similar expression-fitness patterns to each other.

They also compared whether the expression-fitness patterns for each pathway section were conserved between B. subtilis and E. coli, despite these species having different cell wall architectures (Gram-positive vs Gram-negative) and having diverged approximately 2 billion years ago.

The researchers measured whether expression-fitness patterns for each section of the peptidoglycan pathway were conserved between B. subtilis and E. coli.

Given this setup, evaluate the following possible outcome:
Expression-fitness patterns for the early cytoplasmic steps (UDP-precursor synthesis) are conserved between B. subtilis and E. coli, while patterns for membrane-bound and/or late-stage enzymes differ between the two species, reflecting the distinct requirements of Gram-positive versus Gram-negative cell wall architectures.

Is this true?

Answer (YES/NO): NO